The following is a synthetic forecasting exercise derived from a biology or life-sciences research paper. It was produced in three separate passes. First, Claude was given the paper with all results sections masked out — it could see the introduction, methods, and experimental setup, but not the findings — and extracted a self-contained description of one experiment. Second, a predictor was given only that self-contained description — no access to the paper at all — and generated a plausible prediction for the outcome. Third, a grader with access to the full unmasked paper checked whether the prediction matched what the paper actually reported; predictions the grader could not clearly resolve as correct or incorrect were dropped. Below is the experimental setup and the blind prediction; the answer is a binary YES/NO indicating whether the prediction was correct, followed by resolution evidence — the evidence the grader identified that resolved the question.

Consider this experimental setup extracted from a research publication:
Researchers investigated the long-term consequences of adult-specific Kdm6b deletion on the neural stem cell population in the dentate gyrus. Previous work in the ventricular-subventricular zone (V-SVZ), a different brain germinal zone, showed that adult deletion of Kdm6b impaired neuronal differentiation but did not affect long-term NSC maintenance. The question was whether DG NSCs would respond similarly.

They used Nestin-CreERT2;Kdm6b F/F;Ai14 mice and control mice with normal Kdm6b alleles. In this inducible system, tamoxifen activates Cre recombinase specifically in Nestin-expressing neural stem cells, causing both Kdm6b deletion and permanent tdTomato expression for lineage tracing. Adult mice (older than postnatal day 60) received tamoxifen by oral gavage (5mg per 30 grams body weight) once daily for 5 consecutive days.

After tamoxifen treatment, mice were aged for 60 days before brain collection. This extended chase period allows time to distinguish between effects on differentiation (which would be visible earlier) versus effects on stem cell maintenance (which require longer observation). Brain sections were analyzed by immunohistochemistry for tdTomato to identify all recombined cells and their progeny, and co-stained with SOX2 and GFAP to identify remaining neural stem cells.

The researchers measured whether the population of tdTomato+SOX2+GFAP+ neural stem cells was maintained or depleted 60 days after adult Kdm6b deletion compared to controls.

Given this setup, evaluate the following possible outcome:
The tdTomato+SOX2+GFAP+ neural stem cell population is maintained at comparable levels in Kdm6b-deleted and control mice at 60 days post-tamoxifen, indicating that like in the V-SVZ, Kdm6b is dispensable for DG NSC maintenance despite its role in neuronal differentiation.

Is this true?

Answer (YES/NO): NO